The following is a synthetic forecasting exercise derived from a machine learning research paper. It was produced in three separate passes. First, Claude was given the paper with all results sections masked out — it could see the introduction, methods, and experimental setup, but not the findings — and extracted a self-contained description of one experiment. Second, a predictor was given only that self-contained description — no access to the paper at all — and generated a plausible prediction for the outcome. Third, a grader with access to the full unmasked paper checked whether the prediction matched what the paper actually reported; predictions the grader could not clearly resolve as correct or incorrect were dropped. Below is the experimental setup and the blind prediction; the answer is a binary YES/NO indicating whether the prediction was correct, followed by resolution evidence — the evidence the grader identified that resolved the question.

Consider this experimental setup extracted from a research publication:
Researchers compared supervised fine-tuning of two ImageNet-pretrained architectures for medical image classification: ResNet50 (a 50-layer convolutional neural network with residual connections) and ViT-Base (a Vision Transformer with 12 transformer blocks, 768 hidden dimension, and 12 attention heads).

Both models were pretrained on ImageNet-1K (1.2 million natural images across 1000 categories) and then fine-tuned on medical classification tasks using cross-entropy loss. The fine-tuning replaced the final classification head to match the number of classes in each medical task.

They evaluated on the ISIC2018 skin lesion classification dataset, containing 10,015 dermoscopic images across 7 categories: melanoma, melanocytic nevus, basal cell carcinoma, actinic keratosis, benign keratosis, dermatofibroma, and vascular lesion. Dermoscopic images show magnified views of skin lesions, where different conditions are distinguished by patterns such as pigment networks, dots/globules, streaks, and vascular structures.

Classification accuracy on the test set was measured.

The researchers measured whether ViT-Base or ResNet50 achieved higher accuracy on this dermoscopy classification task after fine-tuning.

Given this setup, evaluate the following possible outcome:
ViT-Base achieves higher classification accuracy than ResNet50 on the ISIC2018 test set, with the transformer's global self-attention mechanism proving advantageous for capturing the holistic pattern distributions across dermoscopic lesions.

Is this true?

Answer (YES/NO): YES